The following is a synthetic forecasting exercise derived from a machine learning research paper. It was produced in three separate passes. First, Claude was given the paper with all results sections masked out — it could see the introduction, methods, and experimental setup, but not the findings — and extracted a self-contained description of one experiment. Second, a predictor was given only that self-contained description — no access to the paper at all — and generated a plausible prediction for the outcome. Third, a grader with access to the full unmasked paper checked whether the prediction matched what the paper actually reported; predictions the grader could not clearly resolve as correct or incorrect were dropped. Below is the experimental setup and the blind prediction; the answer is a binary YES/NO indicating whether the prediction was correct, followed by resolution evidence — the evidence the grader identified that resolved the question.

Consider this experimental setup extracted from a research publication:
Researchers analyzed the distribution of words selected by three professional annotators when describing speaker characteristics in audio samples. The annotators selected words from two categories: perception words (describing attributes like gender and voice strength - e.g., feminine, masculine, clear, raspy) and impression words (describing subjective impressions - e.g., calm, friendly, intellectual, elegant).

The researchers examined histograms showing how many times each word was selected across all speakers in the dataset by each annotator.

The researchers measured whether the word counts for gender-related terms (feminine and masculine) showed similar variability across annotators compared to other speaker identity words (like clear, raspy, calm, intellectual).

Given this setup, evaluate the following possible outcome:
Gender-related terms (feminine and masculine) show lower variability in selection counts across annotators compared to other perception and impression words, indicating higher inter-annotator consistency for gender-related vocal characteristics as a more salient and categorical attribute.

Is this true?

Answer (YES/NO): YES